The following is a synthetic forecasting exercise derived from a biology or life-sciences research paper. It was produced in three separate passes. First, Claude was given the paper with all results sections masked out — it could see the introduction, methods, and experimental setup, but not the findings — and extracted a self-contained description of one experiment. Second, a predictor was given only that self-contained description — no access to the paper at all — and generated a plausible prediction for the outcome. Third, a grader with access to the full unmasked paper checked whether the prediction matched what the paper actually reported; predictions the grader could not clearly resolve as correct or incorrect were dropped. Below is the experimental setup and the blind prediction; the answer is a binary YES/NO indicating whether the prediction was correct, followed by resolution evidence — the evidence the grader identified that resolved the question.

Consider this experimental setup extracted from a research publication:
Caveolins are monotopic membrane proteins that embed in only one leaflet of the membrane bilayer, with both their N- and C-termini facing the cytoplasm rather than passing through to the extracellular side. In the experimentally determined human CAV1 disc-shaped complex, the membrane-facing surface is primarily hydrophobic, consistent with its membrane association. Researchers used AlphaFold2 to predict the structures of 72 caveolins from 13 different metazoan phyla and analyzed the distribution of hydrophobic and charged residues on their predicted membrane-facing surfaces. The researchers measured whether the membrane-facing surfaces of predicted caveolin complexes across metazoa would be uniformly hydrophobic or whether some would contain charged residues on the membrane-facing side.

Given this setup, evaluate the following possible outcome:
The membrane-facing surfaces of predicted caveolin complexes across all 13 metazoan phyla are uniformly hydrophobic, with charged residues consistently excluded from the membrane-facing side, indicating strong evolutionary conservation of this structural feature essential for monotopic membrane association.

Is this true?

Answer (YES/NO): NO